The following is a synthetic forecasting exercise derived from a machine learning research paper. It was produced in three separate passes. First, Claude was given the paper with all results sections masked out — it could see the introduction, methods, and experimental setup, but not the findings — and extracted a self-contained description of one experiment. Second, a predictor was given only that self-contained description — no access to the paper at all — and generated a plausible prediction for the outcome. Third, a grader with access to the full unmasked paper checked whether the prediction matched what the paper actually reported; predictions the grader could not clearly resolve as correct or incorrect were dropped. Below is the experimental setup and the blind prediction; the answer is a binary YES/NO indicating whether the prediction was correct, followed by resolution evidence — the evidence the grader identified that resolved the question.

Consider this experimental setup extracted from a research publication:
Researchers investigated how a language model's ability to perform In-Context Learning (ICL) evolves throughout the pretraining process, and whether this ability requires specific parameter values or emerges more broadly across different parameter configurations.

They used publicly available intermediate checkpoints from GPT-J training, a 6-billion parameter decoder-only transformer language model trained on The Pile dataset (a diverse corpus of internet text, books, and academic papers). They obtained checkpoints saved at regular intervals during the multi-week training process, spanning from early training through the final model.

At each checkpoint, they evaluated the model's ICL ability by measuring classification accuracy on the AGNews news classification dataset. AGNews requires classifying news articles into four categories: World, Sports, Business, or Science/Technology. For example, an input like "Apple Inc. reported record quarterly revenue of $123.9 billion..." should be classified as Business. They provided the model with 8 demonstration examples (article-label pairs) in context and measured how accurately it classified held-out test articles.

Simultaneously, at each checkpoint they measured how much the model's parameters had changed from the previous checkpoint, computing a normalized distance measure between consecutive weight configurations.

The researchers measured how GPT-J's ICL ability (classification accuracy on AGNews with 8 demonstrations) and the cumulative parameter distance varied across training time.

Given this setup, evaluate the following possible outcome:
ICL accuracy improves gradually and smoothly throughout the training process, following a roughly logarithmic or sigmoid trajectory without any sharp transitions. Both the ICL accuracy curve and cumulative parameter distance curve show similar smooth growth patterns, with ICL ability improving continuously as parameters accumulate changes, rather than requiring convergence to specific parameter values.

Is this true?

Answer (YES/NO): NO